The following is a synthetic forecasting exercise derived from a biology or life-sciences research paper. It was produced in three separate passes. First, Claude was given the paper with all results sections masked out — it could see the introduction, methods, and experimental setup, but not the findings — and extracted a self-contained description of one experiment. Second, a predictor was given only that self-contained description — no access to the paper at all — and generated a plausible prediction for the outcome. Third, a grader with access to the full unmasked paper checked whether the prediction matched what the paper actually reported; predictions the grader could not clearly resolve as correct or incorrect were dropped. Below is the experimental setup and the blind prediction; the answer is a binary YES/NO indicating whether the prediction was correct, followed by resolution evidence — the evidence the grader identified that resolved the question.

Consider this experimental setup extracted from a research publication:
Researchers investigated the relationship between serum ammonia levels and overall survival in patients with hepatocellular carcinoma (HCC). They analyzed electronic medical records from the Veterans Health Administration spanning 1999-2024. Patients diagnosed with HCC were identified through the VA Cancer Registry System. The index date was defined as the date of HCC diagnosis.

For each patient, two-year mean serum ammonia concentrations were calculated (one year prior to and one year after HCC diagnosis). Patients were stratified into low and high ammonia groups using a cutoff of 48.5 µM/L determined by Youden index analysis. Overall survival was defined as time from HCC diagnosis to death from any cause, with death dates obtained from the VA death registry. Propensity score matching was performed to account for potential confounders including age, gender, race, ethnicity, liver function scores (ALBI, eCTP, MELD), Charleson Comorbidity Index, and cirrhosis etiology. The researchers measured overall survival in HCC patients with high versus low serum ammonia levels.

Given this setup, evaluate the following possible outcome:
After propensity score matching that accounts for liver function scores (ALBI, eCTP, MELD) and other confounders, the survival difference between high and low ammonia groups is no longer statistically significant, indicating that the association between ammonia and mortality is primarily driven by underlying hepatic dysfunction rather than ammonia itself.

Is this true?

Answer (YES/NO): NO